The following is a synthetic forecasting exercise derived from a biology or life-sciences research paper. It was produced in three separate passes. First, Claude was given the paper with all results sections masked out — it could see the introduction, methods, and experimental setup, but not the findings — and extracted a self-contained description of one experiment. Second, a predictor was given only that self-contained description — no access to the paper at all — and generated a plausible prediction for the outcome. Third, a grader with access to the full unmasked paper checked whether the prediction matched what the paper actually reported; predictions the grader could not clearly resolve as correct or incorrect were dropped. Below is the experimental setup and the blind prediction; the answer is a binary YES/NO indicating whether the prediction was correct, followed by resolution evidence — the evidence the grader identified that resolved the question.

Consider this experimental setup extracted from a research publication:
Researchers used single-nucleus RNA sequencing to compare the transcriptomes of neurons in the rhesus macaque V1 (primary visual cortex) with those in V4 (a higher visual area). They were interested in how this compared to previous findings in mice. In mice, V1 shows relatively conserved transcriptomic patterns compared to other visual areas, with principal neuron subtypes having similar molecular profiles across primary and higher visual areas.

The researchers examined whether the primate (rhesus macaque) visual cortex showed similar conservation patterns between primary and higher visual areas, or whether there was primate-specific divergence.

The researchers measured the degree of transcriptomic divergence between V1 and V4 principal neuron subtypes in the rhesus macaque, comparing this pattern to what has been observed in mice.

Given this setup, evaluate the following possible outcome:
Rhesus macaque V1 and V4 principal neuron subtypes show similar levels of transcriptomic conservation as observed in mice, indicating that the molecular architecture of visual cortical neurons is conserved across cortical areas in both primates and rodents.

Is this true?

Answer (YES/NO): NO